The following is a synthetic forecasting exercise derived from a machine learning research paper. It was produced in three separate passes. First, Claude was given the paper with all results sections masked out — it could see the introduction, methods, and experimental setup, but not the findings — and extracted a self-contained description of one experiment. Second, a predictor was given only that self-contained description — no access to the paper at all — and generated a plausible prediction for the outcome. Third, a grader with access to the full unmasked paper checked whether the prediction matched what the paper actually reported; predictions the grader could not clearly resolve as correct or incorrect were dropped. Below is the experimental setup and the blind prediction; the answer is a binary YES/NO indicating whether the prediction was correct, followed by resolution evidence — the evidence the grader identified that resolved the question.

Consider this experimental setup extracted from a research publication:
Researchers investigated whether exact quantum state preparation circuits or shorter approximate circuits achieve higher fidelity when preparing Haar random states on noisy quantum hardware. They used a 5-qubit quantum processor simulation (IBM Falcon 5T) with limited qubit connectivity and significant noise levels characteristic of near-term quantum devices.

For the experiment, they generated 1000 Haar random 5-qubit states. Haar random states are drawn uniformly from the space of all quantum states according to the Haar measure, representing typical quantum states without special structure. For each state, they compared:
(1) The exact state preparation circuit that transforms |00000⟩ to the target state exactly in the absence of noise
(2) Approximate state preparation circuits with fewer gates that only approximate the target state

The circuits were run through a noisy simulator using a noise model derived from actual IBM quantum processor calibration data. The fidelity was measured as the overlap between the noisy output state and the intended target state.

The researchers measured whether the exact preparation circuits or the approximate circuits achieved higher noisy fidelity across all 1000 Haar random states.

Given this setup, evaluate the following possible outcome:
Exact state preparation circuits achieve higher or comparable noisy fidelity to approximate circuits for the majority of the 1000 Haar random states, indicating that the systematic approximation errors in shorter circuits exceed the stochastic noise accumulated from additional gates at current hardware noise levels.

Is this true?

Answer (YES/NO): NO